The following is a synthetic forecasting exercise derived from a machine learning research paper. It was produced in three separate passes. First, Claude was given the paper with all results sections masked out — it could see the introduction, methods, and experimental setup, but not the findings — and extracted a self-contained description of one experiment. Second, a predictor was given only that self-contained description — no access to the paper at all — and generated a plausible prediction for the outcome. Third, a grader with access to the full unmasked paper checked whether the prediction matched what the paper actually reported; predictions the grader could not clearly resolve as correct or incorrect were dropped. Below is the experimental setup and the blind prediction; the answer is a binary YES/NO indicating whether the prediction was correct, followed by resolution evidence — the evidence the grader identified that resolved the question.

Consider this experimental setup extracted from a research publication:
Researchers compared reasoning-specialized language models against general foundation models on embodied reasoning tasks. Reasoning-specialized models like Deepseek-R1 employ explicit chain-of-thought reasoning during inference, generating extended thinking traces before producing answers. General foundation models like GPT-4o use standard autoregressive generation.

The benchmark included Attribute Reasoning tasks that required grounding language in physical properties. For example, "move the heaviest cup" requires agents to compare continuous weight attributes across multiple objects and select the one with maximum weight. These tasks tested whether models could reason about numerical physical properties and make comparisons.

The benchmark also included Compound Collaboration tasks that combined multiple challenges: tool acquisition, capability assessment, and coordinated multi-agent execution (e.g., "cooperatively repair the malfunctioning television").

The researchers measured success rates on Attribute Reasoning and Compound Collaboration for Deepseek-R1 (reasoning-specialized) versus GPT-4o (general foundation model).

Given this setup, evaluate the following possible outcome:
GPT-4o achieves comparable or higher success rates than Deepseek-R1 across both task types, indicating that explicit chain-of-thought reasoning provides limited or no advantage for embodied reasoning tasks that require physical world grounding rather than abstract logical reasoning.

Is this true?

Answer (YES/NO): NO